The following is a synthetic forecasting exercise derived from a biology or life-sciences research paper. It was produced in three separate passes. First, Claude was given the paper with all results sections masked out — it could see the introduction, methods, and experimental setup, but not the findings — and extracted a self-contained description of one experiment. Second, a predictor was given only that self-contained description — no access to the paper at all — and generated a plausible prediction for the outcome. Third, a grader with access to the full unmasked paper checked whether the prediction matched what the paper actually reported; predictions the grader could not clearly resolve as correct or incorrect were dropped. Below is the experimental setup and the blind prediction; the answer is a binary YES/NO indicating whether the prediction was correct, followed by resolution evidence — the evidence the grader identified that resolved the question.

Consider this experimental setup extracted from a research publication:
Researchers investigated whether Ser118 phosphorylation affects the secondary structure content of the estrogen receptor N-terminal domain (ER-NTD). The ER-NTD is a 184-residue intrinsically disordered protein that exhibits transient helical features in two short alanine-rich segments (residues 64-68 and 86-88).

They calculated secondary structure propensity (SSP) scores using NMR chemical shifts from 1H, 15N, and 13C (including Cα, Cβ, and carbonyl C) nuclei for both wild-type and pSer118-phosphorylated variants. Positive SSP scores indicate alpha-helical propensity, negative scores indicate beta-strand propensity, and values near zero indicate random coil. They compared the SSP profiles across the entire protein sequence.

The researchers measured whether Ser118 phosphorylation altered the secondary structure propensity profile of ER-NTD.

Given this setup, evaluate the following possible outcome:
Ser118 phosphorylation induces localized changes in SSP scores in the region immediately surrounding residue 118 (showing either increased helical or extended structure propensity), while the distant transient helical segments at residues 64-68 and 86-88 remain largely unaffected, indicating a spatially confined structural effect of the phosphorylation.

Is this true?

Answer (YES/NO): NO